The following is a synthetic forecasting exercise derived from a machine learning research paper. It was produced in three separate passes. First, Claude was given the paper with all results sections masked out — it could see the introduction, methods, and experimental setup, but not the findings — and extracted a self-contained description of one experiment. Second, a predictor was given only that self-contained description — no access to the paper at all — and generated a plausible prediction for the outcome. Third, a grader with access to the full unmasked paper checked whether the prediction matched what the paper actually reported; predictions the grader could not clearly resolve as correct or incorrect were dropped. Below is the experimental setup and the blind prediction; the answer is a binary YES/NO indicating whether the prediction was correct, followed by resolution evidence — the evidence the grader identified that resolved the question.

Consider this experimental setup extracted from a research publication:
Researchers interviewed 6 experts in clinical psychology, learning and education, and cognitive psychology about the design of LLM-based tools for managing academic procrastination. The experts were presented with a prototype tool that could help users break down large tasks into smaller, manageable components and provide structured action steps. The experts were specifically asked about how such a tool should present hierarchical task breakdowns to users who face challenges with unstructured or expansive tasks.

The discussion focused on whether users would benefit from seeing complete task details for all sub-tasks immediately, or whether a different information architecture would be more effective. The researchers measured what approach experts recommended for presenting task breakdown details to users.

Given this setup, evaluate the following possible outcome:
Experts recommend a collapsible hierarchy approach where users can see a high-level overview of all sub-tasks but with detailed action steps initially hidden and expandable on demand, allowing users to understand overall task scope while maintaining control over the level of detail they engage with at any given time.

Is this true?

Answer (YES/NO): NO